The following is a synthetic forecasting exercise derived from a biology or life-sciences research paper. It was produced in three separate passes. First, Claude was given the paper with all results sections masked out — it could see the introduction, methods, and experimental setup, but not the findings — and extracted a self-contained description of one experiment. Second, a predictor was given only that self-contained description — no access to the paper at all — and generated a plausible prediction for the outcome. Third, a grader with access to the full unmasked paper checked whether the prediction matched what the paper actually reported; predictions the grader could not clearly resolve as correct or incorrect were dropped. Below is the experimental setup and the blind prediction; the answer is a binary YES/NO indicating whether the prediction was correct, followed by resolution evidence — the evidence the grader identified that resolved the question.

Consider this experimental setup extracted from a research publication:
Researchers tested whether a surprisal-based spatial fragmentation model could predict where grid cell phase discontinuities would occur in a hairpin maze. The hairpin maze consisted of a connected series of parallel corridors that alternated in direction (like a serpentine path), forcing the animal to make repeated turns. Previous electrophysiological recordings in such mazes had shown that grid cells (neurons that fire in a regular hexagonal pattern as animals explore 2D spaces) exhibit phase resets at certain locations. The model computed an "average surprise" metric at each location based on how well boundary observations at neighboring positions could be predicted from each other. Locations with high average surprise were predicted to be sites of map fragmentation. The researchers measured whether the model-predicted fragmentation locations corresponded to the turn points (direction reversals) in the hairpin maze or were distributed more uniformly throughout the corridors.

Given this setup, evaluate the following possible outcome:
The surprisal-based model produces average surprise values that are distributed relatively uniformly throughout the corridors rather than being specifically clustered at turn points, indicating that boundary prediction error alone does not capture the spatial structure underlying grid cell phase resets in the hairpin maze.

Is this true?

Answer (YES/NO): NO